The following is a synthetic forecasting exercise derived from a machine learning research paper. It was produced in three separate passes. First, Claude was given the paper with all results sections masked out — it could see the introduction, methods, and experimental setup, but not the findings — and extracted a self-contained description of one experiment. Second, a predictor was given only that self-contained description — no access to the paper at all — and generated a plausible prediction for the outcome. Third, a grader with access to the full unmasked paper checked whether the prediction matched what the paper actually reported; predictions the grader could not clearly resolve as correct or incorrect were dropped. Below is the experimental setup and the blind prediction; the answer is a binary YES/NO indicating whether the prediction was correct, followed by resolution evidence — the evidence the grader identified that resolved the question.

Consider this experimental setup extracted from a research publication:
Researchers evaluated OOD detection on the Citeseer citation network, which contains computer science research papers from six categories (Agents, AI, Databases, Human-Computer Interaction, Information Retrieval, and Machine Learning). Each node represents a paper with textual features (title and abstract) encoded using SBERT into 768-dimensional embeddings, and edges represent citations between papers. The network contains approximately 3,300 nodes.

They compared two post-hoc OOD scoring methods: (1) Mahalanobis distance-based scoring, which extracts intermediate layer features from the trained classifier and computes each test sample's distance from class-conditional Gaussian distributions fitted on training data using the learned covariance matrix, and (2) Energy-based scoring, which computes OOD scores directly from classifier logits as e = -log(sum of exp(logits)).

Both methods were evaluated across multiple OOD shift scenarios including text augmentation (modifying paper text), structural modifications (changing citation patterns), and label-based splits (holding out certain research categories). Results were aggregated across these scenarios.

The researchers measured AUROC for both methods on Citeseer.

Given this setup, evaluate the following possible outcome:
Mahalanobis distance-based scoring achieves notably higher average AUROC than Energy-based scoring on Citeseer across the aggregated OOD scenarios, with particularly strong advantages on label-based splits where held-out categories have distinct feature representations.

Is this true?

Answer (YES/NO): NO